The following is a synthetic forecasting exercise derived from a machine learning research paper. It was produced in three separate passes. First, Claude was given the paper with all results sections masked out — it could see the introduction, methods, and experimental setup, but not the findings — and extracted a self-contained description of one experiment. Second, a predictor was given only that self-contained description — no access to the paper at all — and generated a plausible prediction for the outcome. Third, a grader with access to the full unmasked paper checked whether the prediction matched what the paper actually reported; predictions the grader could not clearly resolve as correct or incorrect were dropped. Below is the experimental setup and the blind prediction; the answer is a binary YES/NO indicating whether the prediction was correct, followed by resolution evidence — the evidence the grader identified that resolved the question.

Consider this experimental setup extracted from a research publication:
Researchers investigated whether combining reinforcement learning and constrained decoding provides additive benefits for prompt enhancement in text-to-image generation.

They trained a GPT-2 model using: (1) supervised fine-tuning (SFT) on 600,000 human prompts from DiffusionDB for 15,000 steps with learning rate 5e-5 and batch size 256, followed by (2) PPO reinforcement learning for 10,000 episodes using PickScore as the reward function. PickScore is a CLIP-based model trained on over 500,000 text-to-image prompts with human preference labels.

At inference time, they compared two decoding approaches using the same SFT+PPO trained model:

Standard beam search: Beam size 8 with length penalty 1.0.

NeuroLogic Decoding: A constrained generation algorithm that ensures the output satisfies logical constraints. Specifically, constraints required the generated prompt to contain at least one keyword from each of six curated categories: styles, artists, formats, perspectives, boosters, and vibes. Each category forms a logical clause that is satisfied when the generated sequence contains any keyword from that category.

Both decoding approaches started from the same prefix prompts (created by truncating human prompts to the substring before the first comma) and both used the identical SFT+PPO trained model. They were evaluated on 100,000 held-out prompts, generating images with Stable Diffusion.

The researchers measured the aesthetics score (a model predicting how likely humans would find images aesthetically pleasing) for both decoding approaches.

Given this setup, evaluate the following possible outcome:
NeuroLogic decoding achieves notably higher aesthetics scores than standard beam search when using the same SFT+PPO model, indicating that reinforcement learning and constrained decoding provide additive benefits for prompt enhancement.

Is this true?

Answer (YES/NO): NO